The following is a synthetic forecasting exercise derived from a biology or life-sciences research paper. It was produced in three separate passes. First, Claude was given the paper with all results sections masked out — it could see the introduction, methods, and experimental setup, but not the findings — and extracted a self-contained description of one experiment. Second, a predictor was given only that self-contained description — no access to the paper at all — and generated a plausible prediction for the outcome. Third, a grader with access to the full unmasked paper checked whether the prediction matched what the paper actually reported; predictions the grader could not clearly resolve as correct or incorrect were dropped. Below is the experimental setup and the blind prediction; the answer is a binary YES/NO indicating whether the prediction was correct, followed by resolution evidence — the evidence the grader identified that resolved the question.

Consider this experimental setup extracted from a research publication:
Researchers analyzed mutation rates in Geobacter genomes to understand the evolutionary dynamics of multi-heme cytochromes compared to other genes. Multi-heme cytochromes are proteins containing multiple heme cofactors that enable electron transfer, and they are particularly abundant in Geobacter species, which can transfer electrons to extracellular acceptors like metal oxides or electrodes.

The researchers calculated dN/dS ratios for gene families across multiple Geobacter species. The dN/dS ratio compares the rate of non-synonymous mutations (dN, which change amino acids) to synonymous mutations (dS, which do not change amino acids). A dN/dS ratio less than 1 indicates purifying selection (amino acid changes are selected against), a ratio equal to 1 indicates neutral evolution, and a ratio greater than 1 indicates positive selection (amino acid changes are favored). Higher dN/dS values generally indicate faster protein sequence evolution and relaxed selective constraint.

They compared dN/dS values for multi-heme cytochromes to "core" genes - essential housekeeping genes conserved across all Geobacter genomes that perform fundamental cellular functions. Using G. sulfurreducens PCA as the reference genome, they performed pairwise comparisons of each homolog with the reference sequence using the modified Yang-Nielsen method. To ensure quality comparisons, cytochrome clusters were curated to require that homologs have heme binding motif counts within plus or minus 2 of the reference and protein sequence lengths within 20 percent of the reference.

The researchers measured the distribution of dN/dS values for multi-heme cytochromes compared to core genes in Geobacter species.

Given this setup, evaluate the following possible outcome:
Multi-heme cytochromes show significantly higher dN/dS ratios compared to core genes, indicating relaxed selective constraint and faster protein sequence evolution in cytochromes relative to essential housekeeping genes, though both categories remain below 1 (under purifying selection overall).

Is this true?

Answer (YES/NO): YES